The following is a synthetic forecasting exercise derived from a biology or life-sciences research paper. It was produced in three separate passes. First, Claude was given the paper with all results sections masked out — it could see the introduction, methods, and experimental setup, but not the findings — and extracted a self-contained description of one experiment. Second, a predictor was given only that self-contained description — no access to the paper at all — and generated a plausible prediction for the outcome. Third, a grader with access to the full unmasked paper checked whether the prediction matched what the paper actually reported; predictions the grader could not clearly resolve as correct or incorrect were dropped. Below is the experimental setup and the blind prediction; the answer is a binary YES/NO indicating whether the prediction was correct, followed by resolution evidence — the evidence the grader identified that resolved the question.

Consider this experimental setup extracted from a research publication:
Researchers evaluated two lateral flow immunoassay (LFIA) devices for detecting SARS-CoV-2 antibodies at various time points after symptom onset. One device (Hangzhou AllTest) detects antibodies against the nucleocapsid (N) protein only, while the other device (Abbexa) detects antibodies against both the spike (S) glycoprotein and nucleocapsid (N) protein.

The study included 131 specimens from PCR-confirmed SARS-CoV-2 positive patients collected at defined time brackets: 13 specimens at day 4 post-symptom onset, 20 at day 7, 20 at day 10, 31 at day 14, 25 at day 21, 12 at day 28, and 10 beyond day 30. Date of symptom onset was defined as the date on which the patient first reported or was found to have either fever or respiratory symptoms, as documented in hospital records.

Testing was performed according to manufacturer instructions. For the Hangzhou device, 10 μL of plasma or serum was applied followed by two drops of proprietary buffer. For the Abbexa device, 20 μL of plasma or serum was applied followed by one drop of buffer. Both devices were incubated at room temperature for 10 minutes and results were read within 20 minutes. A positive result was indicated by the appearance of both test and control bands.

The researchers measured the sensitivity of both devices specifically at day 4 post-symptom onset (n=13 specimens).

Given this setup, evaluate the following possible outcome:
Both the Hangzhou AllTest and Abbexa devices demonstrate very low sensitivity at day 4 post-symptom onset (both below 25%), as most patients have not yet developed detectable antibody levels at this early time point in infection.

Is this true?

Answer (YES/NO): NO